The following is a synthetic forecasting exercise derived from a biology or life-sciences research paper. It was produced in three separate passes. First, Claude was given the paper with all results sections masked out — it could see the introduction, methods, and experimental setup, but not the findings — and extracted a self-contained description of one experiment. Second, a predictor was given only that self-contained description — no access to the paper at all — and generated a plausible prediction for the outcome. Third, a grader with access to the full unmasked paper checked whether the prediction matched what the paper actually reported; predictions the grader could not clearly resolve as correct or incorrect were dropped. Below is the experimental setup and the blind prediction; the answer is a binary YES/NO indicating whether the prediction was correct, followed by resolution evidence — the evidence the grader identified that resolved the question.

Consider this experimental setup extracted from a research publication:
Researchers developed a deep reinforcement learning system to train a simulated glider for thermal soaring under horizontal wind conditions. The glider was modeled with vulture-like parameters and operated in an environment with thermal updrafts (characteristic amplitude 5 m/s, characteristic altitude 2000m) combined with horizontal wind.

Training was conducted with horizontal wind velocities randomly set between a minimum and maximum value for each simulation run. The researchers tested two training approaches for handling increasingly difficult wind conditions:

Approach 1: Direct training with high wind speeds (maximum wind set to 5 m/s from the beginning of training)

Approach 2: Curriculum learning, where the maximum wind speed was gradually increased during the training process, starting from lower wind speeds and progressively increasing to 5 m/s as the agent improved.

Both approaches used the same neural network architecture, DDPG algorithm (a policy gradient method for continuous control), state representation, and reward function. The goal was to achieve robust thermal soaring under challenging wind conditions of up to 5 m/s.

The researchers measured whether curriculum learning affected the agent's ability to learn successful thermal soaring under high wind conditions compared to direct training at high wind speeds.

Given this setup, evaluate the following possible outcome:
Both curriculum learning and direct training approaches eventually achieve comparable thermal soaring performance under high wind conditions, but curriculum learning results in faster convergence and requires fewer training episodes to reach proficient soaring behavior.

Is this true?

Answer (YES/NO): NO